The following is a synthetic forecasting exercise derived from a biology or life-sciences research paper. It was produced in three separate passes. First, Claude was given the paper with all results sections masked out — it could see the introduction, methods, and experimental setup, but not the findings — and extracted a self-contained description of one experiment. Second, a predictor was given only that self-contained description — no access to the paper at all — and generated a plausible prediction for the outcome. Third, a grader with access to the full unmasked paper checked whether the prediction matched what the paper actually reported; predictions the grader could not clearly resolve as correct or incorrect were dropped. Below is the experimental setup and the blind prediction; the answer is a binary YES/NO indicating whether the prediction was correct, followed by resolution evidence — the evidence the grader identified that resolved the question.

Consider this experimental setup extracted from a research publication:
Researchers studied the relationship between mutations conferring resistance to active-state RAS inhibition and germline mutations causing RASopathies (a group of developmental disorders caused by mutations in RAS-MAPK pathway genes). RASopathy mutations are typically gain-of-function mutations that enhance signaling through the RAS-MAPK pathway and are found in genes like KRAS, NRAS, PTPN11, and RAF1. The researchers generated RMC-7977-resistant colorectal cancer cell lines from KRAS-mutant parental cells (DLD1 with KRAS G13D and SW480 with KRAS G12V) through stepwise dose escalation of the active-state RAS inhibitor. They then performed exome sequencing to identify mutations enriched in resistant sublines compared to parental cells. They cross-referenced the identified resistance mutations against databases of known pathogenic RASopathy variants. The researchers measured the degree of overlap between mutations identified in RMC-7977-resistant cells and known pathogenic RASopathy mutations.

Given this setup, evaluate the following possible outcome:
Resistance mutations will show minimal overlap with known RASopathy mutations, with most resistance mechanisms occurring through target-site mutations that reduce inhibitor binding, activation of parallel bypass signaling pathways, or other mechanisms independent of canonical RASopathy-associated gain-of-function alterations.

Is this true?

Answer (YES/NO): NO